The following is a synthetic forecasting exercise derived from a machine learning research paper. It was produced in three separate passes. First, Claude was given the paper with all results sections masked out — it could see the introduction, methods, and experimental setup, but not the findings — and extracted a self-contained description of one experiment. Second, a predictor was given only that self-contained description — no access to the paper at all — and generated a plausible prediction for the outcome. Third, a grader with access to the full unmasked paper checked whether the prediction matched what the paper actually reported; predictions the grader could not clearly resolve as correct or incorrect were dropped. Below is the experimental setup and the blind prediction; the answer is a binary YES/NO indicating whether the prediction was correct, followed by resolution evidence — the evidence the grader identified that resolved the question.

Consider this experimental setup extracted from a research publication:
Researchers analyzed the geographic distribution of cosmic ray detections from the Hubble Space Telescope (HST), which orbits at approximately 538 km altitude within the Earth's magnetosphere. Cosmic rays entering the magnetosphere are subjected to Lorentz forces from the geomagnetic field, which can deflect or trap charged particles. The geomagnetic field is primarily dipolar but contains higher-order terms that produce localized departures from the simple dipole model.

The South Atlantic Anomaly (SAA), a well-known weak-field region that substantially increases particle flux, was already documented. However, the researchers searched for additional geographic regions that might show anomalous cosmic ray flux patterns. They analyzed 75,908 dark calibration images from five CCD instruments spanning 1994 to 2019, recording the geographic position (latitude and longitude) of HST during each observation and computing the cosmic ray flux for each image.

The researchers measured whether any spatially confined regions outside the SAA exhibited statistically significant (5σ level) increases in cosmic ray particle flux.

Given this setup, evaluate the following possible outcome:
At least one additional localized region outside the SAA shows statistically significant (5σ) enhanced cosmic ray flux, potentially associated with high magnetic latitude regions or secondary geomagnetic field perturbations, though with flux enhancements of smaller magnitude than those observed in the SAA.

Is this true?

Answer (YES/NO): YES